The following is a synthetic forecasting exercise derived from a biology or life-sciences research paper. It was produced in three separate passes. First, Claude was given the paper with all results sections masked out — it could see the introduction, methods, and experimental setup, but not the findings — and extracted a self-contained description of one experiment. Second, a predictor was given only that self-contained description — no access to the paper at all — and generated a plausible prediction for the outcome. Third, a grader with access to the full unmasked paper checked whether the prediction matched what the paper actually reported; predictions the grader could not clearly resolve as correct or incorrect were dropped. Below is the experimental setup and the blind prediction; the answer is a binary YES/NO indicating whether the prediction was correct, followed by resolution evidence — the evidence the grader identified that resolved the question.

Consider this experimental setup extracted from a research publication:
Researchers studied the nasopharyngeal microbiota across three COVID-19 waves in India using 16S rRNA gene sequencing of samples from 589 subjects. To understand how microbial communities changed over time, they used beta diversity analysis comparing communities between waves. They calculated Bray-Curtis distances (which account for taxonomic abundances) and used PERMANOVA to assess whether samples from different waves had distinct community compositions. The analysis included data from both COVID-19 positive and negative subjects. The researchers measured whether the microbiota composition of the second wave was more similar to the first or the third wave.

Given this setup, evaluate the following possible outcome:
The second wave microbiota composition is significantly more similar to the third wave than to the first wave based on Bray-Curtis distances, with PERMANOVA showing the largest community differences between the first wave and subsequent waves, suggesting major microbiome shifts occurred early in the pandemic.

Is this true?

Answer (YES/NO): NO